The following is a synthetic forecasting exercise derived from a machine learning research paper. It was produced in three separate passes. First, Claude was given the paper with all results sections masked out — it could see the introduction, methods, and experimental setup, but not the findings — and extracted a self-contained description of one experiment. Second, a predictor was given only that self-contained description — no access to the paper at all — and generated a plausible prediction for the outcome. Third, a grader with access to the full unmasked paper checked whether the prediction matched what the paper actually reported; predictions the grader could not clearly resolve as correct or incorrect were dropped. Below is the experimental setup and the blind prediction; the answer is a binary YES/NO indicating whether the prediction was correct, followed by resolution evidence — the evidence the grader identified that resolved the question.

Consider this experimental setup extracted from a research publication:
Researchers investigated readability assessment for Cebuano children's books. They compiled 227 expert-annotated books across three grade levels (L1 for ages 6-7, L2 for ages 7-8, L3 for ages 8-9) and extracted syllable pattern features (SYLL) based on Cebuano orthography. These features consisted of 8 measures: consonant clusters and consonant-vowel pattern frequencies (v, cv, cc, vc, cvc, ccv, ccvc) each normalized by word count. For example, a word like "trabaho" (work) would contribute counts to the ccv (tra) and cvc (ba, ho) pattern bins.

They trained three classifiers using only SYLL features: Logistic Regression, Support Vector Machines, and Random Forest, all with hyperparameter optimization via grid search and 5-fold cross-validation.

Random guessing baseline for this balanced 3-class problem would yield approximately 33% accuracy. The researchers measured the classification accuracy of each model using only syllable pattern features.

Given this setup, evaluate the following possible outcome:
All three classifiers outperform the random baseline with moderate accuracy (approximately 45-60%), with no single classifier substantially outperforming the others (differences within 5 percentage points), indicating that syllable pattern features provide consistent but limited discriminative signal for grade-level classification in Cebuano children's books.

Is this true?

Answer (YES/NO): NO